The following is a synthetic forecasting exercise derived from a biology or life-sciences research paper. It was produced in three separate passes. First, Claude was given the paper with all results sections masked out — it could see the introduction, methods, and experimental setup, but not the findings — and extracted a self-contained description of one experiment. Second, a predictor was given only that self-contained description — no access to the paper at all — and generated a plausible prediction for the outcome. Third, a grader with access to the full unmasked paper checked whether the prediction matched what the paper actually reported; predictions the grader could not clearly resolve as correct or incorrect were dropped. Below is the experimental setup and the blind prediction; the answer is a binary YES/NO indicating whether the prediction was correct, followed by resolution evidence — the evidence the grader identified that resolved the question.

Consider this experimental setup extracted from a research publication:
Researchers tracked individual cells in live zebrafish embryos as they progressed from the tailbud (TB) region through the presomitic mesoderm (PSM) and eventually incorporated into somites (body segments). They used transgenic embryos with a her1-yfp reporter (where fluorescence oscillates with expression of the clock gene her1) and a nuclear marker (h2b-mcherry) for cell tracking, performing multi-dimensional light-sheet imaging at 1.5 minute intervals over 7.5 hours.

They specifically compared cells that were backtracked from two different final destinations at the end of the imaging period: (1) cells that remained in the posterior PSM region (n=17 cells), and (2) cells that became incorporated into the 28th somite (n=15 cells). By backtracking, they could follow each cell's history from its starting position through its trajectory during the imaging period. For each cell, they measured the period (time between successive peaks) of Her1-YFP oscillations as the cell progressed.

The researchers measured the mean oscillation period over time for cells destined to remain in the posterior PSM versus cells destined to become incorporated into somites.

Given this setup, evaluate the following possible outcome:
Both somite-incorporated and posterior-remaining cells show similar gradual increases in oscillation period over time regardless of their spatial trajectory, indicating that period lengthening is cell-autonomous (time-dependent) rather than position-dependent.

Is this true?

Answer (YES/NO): NO